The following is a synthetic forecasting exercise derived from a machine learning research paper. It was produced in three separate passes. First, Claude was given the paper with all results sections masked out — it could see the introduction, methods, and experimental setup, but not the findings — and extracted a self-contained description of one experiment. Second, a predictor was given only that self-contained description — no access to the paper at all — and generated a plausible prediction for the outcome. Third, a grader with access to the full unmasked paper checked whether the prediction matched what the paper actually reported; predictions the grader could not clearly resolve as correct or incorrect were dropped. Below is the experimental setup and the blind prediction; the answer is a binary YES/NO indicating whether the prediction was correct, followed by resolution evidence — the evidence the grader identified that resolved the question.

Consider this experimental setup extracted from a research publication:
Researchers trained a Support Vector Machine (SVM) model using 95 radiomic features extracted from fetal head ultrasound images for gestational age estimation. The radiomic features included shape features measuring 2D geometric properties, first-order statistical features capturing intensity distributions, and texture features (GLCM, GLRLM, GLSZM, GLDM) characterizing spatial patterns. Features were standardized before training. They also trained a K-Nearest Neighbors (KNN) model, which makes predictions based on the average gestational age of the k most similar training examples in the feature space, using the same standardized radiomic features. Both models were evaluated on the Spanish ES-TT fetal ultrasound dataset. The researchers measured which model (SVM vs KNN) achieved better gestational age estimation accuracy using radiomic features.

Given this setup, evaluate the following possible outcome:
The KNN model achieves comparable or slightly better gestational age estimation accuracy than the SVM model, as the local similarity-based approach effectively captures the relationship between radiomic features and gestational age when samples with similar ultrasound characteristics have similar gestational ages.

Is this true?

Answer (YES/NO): YES